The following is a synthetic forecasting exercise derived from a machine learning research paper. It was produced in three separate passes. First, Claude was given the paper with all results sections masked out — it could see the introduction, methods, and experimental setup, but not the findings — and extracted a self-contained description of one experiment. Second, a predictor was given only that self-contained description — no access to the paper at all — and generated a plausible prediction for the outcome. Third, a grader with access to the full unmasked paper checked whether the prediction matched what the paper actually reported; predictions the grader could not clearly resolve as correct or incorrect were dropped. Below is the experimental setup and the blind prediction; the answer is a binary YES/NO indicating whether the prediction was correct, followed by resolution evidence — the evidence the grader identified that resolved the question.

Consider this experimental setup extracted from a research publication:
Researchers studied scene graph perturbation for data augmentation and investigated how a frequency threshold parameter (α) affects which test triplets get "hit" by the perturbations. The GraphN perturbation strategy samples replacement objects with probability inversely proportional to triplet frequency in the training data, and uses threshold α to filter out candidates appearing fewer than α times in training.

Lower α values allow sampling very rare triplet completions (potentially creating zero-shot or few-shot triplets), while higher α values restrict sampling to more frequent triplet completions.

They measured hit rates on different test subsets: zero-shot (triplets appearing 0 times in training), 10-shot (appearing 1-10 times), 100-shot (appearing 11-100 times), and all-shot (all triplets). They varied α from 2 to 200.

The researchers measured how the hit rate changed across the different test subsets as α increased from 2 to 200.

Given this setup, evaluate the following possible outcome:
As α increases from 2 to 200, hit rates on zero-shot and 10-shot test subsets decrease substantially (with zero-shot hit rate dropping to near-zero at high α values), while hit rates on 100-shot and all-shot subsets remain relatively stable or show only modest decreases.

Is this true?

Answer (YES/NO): NO